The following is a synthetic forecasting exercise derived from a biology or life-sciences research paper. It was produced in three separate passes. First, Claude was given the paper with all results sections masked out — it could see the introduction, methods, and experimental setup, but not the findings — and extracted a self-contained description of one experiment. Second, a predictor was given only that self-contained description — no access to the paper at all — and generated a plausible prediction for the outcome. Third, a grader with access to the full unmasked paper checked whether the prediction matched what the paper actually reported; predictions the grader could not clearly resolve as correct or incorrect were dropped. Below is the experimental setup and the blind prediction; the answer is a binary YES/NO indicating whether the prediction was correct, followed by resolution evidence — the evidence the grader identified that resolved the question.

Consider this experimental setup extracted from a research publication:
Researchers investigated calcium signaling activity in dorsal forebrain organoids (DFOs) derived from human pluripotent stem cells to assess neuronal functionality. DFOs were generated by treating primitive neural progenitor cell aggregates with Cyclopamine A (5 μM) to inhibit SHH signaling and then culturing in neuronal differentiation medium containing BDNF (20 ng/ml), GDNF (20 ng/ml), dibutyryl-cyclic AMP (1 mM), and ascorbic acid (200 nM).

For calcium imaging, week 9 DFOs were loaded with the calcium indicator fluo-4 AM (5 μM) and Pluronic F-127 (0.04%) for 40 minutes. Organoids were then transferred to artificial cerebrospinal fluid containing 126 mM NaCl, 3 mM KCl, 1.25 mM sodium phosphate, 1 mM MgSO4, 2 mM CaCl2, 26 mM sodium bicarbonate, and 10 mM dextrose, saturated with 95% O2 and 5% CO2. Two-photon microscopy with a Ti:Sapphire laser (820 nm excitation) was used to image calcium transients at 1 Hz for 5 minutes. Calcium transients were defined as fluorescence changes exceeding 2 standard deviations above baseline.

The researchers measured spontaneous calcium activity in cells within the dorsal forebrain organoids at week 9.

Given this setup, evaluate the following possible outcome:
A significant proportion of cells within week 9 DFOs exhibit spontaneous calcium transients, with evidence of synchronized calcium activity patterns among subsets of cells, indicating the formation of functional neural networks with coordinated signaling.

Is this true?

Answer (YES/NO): NO